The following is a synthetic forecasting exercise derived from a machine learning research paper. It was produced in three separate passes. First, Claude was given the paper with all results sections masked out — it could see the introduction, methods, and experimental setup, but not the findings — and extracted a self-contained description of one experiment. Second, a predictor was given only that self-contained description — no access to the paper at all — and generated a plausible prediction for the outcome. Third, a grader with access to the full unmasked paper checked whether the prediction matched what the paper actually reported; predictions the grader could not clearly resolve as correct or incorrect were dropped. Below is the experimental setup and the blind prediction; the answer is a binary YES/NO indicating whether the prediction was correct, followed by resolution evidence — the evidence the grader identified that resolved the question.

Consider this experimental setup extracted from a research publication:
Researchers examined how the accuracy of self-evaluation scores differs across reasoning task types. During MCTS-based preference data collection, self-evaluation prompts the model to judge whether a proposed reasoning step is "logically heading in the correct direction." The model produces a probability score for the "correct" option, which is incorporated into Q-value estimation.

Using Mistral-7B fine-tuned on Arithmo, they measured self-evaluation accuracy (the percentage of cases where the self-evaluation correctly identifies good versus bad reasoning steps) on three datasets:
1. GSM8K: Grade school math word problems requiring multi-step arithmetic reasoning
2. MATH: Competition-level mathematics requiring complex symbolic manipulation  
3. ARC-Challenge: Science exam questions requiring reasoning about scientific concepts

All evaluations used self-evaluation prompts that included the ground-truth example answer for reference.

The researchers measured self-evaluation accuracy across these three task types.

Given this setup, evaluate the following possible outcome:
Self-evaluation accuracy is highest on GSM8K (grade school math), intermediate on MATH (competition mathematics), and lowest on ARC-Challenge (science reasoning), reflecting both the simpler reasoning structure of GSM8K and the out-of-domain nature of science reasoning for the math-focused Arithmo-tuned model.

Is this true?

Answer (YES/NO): NO